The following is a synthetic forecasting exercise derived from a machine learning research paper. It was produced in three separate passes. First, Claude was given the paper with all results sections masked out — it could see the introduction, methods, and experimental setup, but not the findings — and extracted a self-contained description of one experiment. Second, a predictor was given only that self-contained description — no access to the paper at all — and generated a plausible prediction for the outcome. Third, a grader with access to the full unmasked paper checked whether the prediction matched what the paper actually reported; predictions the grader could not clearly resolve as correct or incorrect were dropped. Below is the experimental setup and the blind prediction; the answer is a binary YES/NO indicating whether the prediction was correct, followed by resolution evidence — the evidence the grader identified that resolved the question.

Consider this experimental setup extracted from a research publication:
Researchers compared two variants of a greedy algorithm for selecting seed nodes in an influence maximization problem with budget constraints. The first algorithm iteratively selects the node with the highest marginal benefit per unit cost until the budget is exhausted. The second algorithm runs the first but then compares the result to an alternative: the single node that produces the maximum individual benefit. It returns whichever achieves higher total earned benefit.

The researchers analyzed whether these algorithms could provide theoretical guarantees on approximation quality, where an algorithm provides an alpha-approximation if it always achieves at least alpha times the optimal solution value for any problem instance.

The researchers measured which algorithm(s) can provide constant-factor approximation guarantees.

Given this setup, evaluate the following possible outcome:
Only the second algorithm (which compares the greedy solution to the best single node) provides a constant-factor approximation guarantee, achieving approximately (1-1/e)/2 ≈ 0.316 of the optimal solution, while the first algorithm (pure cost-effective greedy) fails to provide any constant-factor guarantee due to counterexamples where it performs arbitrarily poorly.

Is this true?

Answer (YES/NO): NO